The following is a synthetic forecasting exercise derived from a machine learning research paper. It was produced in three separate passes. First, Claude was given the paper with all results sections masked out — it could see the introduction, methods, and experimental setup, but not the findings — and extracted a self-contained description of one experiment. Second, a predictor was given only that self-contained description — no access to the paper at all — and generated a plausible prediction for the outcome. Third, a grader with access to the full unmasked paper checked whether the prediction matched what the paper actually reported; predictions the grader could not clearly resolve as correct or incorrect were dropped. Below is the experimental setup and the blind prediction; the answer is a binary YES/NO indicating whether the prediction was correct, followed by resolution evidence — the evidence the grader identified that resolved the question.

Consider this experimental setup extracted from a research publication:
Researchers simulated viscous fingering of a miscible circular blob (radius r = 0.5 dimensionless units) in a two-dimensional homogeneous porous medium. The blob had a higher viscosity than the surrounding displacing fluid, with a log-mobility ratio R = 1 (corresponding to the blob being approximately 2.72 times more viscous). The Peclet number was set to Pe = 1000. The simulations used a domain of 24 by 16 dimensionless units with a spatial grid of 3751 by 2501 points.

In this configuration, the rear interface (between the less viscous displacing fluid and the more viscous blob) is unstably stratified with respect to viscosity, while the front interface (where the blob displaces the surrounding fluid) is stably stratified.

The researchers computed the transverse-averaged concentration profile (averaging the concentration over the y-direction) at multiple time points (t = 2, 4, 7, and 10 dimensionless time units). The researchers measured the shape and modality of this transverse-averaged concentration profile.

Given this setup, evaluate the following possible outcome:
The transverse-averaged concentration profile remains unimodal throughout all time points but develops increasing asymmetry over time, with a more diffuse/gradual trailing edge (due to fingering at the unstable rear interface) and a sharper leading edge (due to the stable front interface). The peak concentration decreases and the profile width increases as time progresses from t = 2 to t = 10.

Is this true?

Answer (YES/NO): NO